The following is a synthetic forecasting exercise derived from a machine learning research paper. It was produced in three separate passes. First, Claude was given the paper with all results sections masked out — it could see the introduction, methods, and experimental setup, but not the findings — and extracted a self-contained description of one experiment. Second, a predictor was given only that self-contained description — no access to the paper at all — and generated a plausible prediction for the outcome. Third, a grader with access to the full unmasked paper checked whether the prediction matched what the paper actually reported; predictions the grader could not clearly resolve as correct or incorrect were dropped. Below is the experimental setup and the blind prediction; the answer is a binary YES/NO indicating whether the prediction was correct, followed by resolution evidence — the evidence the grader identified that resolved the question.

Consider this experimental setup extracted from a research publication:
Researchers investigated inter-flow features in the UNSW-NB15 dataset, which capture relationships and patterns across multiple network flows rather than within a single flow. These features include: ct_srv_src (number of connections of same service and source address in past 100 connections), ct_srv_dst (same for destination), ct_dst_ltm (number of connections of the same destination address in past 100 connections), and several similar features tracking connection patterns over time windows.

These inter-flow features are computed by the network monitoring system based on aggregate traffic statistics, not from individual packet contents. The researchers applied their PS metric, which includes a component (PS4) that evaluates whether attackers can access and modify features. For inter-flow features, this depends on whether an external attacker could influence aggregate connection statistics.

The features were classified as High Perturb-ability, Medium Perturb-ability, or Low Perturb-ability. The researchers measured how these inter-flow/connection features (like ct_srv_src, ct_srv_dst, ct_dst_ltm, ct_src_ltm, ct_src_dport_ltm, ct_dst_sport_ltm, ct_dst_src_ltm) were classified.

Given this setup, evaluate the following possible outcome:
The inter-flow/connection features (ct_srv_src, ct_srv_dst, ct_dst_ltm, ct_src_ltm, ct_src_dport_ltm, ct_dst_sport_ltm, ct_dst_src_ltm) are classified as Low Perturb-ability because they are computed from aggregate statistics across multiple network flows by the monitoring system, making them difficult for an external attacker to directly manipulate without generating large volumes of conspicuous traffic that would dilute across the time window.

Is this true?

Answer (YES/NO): YES